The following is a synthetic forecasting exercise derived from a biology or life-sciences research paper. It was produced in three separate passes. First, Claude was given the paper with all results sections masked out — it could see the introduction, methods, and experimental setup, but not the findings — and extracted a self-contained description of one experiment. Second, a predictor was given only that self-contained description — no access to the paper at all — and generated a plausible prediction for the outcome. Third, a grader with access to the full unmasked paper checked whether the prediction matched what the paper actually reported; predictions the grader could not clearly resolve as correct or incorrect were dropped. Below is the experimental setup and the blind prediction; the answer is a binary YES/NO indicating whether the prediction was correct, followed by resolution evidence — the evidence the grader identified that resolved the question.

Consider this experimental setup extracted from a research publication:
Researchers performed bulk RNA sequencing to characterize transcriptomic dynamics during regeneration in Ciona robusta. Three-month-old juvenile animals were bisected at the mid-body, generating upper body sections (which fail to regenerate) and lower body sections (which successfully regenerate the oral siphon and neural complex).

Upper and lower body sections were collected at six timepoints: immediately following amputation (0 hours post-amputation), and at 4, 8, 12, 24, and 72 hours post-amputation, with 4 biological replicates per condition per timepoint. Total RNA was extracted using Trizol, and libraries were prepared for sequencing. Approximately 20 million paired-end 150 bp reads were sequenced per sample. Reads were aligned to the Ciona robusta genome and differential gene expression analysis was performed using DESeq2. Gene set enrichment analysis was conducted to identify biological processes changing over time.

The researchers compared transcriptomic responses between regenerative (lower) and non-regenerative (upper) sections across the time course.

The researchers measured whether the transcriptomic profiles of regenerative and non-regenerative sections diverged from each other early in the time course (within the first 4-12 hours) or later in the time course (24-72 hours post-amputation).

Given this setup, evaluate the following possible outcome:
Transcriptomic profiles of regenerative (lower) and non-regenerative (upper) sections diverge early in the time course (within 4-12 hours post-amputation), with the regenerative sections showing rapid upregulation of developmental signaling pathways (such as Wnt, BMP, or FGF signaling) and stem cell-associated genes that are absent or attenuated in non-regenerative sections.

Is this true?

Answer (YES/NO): NO